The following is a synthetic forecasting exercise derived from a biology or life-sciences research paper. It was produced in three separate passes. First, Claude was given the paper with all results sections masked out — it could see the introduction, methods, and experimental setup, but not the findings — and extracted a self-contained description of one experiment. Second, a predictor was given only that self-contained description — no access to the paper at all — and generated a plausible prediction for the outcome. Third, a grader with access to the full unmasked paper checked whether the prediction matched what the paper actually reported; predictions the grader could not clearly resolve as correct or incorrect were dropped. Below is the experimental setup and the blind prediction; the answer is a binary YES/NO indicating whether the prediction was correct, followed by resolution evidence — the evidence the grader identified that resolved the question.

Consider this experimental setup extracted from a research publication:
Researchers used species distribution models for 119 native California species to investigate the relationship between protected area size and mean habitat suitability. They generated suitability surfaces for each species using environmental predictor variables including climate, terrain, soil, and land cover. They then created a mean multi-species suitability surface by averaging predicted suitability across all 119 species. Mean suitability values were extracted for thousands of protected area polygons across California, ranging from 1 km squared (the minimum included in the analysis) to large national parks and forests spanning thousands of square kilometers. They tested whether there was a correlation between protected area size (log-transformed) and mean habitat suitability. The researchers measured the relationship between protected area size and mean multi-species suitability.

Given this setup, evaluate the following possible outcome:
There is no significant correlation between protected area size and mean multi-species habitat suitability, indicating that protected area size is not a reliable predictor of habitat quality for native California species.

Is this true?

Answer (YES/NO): NO